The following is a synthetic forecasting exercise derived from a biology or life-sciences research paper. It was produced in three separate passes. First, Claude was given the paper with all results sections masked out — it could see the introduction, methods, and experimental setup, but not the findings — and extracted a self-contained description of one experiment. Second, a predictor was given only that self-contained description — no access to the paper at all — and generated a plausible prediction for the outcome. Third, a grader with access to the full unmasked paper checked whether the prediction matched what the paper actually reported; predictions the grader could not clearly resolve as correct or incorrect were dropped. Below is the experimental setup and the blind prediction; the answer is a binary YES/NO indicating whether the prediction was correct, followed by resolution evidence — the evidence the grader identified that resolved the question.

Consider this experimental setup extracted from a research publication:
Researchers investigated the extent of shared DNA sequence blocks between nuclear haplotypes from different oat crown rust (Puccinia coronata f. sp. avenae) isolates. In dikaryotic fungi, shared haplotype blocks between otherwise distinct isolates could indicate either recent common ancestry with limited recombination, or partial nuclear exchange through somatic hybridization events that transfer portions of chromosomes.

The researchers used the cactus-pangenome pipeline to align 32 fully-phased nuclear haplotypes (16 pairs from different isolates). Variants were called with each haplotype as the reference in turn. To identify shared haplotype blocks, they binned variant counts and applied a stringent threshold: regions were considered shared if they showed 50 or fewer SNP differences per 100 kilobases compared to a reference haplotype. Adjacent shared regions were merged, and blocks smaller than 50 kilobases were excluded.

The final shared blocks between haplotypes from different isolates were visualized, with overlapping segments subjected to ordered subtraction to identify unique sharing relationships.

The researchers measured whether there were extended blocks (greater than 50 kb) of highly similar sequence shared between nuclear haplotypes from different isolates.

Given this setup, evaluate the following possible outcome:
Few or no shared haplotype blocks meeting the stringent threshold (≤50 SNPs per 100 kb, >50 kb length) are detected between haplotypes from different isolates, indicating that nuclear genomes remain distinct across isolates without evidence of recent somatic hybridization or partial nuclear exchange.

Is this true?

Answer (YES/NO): NO